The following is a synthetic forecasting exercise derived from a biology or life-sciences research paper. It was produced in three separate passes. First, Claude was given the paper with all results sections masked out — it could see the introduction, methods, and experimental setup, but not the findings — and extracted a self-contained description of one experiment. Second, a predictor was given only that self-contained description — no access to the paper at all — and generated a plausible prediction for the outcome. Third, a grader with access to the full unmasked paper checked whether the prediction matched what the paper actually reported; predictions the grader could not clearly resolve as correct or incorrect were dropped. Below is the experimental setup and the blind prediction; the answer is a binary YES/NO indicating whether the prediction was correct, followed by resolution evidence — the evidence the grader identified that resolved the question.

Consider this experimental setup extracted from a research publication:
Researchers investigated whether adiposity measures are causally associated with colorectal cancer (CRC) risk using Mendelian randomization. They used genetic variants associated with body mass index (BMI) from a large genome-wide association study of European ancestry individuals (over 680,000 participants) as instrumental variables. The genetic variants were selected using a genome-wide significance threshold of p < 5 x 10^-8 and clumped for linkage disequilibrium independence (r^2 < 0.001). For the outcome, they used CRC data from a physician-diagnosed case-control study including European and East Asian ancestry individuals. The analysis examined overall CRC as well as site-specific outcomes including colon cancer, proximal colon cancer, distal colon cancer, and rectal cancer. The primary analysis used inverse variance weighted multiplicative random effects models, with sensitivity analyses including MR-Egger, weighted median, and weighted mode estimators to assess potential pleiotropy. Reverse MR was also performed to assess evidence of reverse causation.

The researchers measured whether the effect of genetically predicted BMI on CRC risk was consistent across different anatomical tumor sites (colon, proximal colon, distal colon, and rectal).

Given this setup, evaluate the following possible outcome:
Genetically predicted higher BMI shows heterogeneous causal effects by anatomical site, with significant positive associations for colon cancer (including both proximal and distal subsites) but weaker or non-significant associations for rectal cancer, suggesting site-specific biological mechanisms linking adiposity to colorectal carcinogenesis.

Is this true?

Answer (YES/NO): NO